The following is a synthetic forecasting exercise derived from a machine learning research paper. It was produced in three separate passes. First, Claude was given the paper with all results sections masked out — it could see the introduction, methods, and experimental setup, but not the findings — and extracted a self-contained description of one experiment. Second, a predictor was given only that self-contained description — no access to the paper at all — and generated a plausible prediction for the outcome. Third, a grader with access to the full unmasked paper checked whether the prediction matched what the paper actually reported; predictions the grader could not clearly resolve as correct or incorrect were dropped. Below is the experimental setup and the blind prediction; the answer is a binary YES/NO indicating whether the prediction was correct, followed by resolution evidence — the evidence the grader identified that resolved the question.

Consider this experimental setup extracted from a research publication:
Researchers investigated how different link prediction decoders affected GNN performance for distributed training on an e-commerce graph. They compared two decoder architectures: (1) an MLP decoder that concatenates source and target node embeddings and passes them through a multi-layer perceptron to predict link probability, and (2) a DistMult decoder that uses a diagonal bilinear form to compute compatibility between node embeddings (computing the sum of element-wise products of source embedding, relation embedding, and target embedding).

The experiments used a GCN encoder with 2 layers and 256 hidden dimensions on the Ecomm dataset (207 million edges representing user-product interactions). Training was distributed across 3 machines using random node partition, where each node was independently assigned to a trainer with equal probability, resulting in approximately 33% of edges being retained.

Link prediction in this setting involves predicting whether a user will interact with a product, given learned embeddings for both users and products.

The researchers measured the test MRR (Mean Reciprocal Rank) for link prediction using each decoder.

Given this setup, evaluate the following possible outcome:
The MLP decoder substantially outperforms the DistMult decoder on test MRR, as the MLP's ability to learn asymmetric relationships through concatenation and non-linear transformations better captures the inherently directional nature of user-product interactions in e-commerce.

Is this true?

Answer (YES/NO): YES